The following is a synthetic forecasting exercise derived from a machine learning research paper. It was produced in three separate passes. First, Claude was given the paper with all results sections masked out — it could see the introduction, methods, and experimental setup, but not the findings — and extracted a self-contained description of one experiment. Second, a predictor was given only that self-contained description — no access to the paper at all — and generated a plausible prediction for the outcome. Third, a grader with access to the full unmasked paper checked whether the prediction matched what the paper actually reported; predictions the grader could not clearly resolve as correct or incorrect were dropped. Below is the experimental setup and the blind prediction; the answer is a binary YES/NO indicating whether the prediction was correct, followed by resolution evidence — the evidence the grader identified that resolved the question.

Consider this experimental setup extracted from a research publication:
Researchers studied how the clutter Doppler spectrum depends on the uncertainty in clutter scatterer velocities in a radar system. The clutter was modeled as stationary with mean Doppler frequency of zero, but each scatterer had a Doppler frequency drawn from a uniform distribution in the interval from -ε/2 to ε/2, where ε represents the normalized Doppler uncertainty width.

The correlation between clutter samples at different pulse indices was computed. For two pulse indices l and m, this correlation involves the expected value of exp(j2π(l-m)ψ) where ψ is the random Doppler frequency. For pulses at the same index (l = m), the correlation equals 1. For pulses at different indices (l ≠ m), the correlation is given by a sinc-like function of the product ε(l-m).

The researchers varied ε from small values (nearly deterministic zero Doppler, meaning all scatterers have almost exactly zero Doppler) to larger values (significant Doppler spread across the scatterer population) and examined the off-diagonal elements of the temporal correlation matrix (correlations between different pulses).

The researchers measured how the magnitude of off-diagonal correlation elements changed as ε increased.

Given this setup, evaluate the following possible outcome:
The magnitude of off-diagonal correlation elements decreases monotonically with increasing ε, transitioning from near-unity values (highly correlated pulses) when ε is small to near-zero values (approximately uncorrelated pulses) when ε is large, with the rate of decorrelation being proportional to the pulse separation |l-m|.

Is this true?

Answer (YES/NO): NO